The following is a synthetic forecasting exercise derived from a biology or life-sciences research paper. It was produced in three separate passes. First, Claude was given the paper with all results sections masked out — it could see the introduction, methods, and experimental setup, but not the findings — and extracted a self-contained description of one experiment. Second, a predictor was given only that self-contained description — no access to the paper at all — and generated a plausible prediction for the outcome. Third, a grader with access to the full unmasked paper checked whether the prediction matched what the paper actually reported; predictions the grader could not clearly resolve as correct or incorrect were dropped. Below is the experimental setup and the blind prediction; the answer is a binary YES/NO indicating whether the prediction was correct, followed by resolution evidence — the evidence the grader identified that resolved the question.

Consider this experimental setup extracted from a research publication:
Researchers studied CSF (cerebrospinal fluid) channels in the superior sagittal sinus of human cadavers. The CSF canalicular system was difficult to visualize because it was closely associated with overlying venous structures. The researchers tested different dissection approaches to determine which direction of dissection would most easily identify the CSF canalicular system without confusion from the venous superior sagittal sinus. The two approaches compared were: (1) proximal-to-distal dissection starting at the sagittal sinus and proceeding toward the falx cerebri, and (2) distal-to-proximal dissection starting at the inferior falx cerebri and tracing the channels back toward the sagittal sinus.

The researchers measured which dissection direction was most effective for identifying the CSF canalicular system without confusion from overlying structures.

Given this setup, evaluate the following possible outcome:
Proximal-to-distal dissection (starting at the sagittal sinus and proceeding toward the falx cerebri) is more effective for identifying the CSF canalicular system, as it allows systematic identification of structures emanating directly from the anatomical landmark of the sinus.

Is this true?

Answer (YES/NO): NO